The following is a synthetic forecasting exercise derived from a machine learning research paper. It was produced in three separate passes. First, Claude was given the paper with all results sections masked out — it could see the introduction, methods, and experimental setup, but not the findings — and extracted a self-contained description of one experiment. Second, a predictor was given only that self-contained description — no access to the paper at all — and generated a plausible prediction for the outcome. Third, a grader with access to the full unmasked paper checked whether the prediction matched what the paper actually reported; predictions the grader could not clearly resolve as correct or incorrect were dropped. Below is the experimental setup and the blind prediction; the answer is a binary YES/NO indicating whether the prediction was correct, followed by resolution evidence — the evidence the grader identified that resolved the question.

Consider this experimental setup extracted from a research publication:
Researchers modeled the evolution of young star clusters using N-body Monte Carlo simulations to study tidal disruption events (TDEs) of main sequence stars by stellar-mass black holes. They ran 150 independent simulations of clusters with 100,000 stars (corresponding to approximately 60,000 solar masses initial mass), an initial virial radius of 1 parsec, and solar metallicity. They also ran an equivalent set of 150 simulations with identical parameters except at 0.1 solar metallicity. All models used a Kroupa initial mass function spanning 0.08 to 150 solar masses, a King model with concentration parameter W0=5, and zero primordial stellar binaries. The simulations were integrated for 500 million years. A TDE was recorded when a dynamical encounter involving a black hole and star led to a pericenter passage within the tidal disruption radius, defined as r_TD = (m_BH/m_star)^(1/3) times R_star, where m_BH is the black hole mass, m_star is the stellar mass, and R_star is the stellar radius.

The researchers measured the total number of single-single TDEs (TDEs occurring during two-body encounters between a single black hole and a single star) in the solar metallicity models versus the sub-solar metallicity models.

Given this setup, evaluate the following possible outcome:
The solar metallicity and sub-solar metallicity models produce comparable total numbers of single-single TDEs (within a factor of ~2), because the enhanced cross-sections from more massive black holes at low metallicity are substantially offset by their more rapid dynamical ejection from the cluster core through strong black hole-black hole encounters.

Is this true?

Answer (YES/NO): NO